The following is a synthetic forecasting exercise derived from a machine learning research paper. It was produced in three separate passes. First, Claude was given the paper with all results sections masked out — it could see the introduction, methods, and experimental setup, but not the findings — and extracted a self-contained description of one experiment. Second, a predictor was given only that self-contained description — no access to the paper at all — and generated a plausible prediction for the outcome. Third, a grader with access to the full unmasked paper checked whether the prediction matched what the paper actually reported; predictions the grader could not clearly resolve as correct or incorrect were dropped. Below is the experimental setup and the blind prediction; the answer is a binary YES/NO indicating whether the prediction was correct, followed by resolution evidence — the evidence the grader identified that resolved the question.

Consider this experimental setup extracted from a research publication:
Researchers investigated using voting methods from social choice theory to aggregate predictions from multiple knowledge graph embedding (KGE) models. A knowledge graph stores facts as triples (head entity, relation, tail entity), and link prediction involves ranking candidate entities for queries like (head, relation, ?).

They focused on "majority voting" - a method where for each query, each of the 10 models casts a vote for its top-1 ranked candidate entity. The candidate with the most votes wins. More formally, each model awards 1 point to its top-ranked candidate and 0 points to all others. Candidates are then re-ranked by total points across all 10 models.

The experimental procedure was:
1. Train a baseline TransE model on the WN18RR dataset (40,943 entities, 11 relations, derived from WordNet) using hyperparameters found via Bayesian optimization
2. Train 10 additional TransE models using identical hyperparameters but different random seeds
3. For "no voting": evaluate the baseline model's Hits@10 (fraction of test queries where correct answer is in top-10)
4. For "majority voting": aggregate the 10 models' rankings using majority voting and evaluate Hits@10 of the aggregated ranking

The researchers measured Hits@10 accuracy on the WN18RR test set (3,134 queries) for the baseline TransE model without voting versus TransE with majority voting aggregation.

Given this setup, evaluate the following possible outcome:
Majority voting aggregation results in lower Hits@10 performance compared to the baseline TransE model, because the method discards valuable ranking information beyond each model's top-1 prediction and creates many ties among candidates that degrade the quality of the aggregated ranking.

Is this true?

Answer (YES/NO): YES